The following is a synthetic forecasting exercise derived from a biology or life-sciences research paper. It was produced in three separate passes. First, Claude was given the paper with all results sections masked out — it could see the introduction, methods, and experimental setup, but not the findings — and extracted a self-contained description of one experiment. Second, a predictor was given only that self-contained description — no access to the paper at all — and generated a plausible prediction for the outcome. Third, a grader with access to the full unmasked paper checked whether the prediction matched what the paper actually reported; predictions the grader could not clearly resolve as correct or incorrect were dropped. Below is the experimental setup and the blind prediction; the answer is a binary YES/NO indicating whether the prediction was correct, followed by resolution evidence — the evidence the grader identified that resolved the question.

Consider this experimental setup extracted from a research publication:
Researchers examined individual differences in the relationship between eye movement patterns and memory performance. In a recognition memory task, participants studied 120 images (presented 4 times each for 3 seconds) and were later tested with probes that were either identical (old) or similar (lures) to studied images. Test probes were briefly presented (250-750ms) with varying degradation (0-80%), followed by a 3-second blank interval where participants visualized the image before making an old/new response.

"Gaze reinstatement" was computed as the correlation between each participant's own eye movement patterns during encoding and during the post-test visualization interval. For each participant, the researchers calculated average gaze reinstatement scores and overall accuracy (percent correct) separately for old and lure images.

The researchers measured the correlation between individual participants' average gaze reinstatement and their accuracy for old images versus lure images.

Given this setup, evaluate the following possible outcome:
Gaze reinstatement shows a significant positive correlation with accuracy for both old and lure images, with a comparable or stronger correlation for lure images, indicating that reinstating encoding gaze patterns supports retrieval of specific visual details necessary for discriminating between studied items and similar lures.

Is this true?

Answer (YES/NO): NO